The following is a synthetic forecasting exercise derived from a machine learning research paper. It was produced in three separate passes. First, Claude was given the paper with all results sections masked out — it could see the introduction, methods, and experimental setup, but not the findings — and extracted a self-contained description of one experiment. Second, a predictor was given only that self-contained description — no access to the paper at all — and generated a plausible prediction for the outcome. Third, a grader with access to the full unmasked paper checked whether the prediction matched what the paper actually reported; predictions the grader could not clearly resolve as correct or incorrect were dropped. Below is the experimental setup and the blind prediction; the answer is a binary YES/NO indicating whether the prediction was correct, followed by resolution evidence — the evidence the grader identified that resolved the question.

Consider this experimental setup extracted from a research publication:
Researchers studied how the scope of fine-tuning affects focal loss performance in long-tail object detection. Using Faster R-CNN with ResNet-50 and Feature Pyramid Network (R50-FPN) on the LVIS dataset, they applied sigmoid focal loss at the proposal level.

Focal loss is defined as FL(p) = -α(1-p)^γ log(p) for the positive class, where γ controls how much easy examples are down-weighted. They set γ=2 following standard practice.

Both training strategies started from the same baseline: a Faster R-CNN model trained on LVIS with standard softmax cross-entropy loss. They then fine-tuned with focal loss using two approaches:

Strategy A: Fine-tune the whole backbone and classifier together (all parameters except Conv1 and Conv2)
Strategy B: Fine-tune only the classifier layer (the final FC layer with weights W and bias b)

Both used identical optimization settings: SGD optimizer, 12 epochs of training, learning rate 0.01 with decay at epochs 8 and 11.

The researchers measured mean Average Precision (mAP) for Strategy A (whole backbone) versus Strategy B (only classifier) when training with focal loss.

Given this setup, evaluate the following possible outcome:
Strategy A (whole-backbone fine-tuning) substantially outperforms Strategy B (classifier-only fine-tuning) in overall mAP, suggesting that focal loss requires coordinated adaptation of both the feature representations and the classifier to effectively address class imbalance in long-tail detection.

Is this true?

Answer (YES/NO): NO